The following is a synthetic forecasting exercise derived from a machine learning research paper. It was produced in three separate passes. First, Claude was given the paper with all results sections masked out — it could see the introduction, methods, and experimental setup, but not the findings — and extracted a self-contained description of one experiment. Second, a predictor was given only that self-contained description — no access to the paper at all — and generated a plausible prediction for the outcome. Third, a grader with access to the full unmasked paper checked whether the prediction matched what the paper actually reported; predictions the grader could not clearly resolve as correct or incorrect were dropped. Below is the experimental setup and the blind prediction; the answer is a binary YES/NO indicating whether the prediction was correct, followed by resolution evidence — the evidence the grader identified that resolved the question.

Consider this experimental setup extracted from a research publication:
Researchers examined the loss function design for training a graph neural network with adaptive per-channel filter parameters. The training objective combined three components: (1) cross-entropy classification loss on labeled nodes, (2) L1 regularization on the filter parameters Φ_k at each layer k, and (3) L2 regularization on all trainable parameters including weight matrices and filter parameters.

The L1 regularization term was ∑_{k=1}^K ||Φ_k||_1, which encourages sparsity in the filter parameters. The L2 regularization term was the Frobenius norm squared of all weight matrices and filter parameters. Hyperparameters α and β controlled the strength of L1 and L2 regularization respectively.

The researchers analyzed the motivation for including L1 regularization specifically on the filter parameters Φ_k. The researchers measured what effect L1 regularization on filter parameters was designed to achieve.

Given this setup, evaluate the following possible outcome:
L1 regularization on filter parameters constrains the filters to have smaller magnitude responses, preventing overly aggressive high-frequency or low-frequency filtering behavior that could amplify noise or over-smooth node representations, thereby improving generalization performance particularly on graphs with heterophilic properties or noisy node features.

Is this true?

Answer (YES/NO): NO